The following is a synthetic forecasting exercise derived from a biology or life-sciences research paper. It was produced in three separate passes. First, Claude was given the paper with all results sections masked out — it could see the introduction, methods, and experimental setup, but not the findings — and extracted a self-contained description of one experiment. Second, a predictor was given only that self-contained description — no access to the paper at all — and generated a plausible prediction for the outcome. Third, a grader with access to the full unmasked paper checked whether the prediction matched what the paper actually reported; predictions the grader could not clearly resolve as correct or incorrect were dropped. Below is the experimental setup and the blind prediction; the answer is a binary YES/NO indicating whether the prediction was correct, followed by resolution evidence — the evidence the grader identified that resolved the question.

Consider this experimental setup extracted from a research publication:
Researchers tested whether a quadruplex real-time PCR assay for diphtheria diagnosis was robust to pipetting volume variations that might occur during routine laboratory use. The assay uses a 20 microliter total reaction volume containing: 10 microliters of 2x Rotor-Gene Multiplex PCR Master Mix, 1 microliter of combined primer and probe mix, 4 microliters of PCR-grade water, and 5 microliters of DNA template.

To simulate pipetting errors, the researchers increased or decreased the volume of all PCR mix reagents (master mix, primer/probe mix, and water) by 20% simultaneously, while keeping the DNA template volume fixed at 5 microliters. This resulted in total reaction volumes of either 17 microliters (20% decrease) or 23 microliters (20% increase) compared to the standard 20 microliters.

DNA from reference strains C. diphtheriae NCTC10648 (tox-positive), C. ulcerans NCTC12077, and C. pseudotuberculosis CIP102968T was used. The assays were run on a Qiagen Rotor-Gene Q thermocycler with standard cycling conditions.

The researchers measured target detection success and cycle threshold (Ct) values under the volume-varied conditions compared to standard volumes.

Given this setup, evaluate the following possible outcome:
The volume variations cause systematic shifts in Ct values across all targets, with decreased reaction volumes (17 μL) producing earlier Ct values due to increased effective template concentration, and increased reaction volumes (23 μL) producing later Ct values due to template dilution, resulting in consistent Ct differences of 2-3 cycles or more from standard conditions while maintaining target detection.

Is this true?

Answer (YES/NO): NO